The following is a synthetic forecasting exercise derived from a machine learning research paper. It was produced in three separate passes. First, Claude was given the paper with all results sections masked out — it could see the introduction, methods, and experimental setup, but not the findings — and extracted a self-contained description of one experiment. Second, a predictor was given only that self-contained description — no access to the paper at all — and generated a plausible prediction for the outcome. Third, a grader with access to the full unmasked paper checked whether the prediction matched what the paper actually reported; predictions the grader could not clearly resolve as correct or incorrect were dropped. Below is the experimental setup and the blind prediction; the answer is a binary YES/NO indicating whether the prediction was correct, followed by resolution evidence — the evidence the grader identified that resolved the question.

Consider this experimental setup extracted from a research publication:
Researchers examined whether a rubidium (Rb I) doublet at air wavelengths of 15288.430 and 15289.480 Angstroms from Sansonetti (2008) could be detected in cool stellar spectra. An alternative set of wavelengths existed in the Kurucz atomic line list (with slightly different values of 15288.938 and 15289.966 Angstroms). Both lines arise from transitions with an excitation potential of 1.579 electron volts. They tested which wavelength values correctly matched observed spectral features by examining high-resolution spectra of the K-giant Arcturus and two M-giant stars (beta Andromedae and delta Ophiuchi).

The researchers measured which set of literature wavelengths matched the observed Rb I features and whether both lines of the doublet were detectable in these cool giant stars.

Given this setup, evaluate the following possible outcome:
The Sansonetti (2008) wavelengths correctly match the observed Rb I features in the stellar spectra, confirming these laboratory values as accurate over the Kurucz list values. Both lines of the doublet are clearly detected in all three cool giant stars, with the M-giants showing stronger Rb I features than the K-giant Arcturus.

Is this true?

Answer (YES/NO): NO